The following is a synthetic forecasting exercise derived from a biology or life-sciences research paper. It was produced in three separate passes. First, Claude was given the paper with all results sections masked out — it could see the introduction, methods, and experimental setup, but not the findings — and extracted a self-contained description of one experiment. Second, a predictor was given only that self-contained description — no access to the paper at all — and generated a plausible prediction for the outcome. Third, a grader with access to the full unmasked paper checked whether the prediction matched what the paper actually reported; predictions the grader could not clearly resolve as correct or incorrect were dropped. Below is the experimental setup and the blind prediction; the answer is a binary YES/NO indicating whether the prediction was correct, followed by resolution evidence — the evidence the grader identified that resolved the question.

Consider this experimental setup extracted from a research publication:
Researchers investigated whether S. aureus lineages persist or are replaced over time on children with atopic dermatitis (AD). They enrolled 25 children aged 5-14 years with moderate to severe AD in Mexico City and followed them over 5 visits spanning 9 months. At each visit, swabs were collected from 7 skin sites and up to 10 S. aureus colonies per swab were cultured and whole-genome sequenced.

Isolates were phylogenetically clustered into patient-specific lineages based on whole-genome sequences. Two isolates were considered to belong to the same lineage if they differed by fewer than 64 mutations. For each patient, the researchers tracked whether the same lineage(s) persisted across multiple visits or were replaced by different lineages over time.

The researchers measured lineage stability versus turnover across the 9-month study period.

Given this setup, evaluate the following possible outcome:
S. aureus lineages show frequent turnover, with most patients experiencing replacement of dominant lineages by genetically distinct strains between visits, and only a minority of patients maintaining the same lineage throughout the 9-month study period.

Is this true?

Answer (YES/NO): NO